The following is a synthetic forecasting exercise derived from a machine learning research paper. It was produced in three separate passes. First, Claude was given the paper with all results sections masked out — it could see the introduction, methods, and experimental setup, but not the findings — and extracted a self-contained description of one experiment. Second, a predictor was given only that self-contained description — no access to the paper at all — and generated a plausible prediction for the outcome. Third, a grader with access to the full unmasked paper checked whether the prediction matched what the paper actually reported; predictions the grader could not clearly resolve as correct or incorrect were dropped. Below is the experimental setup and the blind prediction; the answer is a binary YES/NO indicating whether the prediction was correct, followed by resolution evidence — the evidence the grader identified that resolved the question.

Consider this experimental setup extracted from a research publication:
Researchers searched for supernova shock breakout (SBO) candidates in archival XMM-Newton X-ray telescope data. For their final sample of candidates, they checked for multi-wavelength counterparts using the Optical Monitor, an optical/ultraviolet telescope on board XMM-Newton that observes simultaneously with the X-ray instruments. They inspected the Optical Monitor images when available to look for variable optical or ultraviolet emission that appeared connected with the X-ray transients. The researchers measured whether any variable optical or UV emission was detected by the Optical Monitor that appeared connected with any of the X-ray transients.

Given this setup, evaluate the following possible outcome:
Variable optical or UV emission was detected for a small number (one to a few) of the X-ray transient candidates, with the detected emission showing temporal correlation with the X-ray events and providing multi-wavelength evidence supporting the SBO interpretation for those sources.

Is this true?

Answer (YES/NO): NO